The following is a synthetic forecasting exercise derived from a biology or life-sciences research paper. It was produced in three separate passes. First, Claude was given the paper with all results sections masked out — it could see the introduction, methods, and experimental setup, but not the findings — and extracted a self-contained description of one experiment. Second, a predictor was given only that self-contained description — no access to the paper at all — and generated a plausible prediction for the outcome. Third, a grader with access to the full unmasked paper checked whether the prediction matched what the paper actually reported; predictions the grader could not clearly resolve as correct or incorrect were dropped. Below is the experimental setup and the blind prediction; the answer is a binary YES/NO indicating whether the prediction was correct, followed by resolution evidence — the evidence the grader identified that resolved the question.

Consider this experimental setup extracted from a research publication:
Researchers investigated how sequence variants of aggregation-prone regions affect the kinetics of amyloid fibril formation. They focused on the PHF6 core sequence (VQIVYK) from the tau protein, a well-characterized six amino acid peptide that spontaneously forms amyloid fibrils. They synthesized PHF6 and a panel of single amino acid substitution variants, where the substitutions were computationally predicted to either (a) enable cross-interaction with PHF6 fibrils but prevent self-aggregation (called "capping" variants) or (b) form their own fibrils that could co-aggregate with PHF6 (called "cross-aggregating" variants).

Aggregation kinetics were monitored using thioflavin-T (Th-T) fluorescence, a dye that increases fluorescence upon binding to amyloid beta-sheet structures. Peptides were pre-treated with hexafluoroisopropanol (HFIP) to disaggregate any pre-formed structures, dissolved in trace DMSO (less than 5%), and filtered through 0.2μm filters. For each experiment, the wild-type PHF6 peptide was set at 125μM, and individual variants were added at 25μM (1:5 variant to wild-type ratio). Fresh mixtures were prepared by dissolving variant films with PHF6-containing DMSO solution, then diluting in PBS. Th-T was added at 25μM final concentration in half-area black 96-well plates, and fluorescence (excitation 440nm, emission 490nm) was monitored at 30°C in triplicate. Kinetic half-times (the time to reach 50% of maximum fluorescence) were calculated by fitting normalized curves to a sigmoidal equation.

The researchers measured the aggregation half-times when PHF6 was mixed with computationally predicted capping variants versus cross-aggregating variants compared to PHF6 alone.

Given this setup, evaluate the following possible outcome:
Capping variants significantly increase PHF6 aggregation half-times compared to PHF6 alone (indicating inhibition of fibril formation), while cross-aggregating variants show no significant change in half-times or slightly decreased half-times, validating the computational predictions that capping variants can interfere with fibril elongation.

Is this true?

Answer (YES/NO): NO